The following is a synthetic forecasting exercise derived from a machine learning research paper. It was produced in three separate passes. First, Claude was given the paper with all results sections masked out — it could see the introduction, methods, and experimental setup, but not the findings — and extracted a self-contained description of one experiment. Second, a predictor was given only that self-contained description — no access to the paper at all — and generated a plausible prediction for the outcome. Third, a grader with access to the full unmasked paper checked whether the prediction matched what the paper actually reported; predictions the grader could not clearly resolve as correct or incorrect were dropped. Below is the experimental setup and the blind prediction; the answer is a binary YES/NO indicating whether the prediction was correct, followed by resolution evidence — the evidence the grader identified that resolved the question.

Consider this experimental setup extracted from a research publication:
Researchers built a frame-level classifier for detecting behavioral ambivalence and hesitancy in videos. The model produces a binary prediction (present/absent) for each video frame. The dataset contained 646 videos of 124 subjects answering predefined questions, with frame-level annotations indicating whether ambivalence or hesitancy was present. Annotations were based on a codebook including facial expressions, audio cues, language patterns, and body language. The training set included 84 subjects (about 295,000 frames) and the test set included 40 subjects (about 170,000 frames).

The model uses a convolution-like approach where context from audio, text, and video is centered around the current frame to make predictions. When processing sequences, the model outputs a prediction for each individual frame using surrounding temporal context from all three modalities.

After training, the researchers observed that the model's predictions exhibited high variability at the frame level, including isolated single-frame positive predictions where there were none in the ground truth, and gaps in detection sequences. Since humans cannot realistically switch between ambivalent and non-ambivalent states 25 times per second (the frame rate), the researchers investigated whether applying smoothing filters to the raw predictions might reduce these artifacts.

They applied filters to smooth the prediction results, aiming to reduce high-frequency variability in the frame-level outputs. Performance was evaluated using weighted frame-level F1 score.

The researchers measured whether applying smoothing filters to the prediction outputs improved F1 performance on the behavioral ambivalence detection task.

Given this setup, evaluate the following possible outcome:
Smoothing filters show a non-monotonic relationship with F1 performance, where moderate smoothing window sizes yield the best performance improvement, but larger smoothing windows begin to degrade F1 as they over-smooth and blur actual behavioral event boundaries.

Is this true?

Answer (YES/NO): NO